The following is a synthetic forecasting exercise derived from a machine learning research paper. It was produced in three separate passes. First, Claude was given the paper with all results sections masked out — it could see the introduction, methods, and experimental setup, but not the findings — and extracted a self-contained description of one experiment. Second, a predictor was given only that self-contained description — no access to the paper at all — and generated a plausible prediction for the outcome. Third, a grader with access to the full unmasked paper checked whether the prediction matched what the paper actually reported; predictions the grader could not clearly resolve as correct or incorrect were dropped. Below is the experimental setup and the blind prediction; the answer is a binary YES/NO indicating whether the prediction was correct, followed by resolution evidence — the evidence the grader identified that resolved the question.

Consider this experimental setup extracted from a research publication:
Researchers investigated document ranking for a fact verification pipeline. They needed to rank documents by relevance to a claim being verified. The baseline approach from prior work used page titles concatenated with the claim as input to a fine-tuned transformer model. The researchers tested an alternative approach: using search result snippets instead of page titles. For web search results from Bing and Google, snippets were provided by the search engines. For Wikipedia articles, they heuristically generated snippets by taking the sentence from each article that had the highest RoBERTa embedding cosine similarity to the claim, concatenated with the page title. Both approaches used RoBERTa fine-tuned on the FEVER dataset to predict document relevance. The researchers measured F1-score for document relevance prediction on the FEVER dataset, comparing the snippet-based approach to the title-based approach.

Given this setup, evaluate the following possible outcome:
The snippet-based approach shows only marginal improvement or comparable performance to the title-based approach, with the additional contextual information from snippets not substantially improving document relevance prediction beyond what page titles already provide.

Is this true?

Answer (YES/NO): NO